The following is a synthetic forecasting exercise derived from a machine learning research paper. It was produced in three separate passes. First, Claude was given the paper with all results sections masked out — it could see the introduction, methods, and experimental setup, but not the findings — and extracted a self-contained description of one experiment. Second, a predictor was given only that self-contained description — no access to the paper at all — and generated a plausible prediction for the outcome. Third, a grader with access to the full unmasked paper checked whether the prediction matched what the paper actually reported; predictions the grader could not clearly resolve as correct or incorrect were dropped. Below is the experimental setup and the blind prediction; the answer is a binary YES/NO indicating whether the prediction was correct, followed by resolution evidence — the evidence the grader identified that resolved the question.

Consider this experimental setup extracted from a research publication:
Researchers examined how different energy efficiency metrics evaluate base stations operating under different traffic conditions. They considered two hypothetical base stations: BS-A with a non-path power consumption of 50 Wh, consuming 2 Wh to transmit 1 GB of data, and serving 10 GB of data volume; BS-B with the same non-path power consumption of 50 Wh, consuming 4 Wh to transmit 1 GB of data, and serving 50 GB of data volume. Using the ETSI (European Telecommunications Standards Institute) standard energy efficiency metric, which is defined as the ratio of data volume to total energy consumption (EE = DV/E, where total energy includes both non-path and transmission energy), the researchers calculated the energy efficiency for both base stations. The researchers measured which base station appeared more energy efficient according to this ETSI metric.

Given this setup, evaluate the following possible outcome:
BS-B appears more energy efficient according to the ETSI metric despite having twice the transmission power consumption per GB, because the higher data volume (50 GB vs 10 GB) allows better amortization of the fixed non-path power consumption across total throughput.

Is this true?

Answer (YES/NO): YES